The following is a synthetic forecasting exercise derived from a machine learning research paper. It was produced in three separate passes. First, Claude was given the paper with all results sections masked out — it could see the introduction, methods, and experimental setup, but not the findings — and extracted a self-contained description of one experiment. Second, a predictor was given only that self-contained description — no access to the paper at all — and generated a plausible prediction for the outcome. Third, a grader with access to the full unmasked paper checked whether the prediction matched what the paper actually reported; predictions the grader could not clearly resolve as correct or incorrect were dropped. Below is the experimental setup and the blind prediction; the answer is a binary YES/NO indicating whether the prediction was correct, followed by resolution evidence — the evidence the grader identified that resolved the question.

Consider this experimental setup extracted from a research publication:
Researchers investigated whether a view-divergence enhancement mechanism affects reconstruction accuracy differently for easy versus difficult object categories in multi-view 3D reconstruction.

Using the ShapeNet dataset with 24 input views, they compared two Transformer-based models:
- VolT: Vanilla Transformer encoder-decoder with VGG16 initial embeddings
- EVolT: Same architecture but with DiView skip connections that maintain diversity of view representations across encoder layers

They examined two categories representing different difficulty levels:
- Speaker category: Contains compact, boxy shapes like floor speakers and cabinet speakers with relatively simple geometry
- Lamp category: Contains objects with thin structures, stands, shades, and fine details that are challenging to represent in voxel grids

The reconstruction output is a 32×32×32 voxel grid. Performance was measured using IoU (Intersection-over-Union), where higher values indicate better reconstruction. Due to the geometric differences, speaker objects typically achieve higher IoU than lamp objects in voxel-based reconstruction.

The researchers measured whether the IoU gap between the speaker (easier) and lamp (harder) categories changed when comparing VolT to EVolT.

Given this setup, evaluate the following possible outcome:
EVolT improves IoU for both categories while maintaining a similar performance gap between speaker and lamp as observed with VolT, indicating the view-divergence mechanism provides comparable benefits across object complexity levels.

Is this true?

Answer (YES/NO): NO